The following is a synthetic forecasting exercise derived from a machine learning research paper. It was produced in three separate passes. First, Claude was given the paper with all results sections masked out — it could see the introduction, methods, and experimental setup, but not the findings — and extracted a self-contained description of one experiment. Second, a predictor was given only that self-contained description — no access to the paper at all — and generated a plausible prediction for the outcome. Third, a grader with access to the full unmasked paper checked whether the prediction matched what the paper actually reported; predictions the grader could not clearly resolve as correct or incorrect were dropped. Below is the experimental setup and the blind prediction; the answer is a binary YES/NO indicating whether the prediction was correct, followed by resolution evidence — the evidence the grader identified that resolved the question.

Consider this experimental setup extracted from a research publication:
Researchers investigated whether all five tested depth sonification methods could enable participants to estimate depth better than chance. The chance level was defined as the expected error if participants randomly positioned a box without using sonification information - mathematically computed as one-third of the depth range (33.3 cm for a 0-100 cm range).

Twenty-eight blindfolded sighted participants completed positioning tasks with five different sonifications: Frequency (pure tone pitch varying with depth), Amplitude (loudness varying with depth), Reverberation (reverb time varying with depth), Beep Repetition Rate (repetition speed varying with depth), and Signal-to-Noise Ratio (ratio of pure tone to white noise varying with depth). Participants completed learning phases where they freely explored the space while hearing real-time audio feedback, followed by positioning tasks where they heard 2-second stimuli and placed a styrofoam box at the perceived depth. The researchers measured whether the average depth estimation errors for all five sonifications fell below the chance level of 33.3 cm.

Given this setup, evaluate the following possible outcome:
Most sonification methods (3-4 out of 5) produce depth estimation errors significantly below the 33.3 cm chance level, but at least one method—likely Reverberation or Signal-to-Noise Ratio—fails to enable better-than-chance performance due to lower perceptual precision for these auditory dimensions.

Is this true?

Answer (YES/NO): NO